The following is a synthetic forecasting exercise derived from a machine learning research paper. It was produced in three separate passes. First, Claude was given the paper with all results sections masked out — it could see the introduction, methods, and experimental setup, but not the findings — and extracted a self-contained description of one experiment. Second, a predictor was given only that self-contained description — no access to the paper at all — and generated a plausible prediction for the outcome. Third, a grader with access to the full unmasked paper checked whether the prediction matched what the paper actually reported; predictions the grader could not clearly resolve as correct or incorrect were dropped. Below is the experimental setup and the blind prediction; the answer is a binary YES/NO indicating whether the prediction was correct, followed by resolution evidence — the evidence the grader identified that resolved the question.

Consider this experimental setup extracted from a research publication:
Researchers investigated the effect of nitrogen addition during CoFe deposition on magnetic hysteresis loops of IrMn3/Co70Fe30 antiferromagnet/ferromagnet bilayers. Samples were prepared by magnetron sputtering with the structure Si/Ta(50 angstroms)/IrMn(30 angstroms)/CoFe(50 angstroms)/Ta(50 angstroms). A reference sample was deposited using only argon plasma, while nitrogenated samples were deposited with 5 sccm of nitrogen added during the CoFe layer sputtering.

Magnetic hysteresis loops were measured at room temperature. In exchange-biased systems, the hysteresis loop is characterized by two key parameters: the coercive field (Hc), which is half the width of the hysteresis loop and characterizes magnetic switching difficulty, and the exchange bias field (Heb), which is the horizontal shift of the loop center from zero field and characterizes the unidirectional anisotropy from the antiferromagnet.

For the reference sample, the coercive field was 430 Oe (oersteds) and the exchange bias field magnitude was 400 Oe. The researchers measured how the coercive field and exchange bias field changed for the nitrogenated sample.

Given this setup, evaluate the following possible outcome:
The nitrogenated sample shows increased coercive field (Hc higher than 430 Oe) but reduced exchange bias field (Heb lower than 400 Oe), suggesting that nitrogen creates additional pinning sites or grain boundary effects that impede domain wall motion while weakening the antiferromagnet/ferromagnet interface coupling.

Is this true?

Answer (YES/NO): NO